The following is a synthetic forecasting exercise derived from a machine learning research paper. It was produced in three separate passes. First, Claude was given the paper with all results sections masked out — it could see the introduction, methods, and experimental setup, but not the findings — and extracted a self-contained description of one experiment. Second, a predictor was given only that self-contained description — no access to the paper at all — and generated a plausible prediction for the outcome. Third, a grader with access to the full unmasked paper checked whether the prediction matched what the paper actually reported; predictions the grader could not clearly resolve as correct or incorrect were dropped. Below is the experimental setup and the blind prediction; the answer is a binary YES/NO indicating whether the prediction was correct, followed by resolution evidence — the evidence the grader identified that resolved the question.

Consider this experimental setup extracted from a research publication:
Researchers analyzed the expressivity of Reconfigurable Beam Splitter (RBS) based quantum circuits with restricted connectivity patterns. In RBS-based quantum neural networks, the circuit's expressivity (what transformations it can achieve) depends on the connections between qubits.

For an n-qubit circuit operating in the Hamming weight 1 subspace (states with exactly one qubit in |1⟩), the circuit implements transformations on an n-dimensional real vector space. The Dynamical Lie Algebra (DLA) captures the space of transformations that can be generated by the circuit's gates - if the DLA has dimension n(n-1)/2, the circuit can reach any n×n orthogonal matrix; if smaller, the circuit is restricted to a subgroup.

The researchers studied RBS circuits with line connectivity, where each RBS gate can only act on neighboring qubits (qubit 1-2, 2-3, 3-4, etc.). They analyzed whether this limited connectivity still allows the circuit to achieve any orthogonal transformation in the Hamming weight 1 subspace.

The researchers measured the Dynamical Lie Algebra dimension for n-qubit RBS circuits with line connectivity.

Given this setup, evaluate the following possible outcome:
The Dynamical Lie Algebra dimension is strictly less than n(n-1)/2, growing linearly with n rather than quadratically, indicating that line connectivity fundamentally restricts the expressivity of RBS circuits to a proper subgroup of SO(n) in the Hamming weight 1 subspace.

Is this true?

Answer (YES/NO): NO